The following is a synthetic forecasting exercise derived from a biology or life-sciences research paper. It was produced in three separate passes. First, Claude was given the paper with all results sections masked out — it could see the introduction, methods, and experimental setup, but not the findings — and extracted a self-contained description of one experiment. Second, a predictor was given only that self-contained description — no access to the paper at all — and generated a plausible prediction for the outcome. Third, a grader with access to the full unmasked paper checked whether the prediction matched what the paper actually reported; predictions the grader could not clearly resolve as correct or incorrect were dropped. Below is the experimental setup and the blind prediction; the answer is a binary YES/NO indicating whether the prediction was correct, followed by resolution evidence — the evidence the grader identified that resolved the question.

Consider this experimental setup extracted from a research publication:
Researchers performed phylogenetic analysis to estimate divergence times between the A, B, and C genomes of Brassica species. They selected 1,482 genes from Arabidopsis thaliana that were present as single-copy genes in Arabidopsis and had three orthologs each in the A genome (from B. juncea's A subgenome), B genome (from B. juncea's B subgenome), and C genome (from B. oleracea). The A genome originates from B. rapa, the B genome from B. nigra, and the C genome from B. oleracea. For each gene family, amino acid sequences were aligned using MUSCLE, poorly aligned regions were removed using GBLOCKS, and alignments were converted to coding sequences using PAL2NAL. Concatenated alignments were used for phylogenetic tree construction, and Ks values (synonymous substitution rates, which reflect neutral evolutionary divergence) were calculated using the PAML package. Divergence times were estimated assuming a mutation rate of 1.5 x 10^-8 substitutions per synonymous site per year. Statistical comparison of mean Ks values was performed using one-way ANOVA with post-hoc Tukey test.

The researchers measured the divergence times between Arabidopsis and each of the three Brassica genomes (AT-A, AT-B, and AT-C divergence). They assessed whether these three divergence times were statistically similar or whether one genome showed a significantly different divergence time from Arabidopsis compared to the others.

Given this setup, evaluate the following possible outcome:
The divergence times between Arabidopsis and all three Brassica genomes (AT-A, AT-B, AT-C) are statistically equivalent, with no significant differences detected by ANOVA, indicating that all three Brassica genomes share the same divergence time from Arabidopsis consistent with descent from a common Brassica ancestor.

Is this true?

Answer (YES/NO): NO